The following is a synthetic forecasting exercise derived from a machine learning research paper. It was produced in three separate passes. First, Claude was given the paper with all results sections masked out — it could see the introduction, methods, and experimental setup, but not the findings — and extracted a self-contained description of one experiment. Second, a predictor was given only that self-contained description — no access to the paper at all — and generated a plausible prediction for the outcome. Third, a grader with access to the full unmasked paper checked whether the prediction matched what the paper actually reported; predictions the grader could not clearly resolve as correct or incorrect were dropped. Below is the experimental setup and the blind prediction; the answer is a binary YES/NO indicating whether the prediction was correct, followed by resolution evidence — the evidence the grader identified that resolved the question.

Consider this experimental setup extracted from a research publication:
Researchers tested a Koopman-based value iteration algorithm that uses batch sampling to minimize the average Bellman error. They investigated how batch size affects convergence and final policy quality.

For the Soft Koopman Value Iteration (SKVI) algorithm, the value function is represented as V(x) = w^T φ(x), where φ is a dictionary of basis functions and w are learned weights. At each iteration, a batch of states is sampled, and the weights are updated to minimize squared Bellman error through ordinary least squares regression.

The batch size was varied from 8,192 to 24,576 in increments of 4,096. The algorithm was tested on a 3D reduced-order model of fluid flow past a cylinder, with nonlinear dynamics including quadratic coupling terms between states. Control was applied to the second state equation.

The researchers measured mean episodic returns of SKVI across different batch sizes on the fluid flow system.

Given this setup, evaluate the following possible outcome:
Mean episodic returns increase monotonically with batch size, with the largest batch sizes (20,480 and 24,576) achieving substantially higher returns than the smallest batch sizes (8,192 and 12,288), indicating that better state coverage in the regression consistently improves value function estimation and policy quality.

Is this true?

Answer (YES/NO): NO